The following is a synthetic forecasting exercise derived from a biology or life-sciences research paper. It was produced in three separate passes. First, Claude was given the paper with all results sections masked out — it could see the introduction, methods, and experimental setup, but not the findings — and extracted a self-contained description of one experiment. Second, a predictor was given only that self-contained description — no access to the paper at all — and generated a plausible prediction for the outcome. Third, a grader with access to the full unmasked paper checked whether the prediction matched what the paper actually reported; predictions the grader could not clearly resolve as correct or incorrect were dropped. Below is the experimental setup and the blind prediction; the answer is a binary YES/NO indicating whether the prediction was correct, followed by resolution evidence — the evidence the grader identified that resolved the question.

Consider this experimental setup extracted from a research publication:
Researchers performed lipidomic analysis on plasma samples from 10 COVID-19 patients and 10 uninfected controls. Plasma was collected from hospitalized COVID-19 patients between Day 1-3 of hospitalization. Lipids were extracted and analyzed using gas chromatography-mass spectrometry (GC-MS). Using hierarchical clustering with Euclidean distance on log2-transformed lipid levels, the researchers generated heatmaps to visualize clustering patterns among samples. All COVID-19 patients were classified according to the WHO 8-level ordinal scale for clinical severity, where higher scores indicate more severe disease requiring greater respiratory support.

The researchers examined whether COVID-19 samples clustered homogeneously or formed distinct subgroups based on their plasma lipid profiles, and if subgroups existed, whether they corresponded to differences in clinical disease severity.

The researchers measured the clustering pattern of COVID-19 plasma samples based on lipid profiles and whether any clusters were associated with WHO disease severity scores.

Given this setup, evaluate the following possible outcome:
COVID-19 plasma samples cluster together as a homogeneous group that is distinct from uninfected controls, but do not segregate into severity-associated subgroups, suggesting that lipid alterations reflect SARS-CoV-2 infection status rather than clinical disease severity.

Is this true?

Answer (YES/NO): NO